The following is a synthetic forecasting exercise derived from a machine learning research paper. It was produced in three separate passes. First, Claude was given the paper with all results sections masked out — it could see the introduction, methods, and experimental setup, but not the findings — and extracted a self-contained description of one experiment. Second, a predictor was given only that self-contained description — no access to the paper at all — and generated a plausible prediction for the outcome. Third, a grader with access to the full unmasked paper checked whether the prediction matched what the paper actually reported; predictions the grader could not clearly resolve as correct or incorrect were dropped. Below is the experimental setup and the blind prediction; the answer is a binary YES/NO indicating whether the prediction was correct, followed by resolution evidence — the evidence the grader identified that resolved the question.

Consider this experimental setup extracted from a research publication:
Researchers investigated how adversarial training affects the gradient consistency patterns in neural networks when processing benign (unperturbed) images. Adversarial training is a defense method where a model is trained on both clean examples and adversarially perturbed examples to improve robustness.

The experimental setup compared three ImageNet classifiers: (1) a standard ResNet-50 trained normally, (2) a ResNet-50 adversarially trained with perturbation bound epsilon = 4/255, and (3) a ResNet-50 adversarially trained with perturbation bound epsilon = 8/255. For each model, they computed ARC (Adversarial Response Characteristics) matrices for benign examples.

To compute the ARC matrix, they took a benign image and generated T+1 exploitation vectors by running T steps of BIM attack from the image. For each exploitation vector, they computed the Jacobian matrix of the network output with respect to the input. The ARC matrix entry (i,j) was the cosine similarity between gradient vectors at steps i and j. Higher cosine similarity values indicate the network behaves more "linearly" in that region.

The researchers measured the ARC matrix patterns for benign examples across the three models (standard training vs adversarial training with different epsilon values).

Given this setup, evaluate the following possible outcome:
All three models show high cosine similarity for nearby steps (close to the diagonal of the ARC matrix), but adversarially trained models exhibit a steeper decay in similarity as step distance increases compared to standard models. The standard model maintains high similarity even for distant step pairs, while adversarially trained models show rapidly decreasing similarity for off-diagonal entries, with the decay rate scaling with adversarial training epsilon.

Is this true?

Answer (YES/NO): NO